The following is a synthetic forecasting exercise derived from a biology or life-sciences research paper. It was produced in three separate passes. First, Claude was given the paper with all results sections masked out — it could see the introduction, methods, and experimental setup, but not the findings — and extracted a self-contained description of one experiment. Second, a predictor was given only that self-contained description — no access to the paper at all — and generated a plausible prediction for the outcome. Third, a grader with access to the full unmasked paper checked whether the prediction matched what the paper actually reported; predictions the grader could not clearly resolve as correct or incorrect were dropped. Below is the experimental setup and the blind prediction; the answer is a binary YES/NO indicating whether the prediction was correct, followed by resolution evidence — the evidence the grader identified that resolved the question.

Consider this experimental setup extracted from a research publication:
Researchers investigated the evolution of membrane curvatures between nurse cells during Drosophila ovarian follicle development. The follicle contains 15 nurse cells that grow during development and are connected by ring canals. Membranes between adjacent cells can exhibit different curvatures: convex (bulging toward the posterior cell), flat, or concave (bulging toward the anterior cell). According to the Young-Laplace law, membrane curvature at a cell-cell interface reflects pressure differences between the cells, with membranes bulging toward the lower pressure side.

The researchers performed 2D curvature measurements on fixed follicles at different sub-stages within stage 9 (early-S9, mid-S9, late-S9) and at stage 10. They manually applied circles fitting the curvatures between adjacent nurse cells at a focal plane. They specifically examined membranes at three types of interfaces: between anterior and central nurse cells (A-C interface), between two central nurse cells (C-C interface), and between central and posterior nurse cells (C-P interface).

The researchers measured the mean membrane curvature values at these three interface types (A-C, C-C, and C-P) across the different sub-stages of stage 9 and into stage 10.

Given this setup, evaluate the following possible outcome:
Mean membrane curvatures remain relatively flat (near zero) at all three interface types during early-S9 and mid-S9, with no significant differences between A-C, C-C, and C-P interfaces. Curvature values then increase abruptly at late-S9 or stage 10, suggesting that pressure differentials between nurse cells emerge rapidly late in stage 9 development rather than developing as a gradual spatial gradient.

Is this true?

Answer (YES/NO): NO